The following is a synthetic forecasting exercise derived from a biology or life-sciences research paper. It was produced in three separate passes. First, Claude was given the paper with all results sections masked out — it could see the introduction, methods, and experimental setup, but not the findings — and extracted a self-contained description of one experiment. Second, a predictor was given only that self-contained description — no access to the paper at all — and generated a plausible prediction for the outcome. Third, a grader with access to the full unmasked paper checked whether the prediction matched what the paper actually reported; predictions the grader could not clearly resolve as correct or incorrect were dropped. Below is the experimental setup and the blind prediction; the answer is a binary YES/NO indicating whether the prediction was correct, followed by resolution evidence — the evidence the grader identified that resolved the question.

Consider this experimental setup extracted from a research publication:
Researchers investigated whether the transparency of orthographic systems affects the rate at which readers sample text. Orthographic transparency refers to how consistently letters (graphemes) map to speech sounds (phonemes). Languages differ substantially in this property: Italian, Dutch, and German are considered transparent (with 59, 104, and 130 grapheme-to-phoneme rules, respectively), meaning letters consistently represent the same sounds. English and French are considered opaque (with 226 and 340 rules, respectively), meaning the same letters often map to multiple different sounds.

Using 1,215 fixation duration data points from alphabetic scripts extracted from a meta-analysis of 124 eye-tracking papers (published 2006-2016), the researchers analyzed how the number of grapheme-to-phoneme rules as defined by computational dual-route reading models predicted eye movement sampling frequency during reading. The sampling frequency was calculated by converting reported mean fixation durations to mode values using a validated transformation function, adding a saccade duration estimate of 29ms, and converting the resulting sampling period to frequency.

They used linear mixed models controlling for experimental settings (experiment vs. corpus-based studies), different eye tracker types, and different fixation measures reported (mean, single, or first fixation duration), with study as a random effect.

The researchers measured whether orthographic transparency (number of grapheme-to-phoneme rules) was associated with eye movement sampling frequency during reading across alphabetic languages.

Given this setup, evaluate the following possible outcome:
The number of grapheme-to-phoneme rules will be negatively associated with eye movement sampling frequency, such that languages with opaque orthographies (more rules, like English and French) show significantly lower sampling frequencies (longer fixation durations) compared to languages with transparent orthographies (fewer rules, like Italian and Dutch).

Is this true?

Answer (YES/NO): YES